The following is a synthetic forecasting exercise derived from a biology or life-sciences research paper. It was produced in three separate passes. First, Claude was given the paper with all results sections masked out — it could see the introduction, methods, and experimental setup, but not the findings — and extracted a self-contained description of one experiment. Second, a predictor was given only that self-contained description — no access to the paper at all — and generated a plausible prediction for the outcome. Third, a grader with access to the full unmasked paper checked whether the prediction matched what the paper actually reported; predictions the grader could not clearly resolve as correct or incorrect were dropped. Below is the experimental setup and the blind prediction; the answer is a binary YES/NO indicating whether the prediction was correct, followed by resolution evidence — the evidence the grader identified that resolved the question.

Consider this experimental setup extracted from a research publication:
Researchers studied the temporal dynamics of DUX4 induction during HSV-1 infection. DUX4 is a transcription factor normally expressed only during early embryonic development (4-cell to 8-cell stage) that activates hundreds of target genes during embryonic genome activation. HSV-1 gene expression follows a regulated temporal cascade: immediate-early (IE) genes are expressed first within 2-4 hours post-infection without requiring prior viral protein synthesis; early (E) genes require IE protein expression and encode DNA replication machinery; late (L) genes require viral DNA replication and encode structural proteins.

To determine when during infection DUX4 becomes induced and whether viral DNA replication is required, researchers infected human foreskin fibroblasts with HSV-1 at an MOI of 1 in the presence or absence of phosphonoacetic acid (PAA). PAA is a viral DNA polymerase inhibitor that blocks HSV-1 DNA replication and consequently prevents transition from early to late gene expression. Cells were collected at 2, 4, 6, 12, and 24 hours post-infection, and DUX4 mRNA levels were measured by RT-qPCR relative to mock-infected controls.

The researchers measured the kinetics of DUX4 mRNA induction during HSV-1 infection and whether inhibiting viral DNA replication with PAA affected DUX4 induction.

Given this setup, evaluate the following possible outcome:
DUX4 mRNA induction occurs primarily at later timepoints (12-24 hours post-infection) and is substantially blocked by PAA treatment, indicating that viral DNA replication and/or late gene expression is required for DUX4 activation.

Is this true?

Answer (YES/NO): NO